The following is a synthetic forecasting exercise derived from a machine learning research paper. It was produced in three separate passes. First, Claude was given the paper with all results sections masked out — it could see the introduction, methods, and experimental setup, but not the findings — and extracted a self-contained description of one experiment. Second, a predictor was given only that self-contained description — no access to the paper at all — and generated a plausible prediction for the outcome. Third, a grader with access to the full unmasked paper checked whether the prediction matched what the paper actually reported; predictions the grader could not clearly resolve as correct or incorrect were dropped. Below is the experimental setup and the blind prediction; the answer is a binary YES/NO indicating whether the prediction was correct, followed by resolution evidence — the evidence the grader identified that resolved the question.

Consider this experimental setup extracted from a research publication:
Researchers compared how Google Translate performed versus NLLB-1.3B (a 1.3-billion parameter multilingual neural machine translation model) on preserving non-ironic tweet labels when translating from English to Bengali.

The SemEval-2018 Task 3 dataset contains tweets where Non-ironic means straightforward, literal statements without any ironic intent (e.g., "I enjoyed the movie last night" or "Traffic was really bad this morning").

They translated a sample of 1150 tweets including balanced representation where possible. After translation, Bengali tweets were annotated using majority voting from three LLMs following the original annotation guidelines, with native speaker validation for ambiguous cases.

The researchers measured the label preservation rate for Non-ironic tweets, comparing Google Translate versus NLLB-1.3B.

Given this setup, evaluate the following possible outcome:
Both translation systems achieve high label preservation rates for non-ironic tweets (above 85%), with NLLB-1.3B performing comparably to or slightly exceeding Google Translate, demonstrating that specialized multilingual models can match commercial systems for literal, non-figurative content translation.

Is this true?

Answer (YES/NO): NO